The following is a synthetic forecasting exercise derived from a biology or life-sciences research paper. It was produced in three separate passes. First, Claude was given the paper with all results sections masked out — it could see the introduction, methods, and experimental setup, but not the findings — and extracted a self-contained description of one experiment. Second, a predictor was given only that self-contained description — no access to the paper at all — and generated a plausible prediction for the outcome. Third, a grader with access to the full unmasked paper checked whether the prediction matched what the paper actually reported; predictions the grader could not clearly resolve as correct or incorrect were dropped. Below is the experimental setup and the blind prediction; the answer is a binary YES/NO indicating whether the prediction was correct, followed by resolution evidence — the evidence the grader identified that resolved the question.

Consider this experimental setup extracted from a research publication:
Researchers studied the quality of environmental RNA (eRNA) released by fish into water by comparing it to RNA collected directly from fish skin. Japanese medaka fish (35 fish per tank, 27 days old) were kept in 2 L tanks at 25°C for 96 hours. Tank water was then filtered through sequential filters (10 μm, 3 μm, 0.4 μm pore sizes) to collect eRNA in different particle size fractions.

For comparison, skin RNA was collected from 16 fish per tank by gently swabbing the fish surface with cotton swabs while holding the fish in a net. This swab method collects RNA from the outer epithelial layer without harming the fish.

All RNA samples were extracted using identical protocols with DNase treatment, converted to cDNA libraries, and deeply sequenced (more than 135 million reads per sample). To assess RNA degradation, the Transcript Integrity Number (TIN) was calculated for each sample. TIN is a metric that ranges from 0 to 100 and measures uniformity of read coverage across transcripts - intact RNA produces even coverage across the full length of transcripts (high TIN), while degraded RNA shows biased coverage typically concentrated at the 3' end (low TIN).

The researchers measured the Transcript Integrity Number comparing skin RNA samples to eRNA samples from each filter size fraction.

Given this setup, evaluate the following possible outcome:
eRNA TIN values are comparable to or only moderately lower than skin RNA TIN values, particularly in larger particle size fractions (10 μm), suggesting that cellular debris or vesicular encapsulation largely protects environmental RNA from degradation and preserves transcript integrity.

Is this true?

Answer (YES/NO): NO